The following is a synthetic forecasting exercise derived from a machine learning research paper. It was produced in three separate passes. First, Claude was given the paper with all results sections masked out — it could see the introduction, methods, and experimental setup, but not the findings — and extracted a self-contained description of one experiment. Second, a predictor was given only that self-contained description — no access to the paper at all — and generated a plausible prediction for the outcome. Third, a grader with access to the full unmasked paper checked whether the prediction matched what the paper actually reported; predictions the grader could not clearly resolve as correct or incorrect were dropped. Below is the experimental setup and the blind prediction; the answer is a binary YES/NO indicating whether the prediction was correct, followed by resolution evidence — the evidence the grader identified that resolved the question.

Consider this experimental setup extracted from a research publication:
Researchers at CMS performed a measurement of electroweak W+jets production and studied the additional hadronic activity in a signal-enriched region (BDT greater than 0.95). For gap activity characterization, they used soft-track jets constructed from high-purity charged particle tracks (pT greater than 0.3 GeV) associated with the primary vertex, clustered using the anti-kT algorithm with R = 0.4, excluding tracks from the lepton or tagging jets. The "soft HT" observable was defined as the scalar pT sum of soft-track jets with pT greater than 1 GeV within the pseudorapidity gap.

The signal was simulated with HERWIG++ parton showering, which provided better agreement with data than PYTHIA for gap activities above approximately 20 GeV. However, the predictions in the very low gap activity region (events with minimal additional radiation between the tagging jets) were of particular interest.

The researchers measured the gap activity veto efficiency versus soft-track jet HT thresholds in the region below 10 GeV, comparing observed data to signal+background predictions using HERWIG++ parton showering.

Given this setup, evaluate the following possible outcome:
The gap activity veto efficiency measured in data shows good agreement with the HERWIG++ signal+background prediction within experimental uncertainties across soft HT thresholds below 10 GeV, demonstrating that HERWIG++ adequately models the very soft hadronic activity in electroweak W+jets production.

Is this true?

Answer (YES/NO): NO